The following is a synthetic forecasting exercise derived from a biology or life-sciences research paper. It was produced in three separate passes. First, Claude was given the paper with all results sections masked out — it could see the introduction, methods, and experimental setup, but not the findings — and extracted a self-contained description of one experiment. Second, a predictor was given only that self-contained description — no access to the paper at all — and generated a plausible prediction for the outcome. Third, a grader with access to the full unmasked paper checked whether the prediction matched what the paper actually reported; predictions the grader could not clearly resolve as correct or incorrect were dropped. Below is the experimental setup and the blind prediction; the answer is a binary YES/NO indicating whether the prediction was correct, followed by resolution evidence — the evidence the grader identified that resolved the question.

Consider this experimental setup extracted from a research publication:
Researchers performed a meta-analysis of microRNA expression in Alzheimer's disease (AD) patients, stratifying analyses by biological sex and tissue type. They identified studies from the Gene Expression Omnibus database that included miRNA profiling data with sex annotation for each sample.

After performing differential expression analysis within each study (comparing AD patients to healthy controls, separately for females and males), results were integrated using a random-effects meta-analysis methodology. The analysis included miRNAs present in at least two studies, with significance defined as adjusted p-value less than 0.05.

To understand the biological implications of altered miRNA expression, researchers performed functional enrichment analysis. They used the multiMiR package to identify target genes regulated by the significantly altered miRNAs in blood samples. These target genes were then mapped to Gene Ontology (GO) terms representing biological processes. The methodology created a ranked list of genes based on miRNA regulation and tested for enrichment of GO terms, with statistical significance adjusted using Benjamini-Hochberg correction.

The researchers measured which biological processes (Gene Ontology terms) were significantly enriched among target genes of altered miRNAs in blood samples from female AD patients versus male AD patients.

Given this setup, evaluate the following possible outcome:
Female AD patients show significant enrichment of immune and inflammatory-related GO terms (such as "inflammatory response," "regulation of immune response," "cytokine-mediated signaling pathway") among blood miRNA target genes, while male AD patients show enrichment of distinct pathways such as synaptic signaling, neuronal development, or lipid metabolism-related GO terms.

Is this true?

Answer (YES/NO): NO